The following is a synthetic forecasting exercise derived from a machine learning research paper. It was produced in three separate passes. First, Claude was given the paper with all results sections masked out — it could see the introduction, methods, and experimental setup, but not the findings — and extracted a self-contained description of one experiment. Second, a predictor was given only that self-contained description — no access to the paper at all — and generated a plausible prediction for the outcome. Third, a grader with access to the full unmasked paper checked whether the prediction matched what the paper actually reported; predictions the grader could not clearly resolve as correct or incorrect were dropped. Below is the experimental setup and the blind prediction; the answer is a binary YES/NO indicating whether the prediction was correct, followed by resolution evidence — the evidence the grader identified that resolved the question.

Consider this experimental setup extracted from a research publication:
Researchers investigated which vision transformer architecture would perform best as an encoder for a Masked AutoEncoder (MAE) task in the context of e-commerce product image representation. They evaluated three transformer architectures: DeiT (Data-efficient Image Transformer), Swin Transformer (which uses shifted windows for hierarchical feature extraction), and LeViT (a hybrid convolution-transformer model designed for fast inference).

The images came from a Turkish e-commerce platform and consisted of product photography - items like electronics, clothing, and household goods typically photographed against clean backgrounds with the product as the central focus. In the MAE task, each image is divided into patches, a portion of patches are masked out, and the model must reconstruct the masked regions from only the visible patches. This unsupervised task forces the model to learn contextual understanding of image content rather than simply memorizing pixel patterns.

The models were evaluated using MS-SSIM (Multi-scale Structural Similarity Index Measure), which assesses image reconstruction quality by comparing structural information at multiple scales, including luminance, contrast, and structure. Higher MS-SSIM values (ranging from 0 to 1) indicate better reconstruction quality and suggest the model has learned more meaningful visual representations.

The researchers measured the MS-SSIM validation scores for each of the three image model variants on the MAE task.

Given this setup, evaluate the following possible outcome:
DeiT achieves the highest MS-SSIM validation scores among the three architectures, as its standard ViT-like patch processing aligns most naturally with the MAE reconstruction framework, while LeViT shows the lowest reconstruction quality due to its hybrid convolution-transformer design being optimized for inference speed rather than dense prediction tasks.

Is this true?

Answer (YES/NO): YES